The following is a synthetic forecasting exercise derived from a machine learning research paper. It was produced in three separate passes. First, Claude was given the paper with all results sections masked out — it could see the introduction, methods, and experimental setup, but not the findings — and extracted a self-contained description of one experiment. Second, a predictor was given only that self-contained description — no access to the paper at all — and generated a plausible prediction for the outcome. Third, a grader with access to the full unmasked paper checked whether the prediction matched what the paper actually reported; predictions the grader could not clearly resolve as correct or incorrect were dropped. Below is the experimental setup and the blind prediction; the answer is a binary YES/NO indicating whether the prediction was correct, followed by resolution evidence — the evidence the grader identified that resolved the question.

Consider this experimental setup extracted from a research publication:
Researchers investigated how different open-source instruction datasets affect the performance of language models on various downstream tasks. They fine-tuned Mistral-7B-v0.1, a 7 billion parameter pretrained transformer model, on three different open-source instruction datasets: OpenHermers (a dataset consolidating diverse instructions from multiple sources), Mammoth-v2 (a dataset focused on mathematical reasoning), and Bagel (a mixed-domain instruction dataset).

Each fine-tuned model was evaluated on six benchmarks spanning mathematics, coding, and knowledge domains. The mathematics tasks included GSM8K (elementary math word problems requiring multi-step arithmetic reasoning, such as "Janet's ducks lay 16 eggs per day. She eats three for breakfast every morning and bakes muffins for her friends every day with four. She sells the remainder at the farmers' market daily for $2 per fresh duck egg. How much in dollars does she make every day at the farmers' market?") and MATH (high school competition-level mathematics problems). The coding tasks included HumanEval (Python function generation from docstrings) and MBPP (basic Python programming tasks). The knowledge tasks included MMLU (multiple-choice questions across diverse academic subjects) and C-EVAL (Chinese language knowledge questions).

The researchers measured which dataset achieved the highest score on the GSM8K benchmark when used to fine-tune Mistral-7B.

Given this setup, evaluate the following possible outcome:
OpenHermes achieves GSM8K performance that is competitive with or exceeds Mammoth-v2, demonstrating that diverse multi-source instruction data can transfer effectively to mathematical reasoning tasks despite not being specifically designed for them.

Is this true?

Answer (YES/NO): YES